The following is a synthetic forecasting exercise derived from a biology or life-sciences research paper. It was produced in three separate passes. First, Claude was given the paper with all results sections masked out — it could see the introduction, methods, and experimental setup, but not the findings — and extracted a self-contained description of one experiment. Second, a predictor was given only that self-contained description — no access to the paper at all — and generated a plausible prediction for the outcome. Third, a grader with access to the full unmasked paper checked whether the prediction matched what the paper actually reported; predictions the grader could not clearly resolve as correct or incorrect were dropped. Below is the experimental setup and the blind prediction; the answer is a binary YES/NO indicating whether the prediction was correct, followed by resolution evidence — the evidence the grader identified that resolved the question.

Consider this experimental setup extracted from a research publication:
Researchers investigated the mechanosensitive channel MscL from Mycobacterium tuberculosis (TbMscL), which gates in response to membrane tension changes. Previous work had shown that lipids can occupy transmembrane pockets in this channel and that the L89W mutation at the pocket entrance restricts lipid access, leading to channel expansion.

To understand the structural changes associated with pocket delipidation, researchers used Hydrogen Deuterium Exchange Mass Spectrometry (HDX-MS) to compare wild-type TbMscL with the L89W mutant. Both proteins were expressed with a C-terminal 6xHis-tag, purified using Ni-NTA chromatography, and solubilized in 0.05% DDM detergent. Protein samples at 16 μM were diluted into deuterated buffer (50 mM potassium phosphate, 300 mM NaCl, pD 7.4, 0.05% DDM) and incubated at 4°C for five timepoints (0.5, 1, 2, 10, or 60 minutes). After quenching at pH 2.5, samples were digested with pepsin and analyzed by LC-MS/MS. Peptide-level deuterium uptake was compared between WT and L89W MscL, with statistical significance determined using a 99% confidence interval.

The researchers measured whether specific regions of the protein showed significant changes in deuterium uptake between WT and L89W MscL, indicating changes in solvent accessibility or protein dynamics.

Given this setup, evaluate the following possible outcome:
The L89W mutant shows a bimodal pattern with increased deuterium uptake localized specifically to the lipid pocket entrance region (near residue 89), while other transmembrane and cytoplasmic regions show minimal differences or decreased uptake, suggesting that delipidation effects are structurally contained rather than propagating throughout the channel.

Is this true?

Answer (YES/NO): NO